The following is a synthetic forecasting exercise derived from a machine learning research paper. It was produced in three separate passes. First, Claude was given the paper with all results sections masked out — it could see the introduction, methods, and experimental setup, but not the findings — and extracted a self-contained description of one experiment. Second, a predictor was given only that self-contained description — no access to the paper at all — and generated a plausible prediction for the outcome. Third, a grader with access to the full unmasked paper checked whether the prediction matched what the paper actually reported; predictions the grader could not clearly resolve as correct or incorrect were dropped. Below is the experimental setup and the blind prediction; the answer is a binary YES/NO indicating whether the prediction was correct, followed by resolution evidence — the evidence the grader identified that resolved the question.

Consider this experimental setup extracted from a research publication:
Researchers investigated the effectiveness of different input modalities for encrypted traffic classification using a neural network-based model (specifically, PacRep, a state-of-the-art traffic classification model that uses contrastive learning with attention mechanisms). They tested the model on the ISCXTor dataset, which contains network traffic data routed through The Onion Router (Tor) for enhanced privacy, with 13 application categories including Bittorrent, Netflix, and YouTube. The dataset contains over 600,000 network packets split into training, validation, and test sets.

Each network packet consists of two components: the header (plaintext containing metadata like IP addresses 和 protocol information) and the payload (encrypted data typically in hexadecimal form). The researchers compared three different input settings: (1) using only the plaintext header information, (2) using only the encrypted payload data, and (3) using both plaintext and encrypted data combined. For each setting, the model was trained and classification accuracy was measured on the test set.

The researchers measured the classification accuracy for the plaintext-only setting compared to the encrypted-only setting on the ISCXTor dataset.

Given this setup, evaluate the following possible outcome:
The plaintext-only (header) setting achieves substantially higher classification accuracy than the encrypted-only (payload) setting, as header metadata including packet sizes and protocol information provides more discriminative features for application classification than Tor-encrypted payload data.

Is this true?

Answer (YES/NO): YES